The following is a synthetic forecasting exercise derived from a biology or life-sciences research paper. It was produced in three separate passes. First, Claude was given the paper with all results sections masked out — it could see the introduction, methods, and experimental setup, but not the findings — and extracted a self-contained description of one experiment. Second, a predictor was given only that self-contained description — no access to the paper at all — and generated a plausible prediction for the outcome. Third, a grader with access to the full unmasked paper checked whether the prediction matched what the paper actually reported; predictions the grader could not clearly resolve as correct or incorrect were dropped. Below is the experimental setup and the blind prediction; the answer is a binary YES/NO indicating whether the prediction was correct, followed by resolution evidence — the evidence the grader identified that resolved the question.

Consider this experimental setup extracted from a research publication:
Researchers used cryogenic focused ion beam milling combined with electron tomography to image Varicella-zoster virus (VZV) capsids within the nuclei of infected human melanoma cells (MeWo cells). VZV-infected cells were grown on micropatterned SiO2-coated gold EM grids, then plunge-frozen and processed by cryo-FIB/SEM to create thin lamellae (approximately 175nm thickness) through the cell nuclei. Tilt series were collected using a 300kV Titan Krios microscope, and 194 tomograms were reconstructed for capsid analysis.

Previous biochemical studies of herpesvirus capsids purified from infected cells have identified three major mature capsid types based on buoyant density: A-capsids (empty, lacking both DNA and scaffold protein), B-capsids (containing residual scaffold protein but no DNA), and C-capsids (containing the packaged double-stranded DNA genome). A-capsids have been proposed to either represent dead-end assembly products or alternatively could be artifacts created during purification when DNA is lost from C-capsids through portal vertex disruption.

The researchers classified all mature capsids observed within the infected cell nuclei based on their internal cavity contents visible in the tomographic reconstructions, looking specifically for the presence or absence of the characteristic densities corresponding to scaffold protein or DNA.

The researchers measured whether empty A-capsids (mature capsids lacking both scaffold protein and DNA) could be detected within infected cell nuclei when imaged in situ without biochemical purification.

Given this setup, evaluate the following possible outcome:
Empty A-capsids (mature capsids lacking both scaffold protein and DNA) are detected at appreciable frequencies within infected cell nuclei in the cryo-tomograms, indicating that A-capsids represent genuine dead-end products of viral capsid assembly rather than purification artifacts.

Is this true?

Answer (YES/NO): NO